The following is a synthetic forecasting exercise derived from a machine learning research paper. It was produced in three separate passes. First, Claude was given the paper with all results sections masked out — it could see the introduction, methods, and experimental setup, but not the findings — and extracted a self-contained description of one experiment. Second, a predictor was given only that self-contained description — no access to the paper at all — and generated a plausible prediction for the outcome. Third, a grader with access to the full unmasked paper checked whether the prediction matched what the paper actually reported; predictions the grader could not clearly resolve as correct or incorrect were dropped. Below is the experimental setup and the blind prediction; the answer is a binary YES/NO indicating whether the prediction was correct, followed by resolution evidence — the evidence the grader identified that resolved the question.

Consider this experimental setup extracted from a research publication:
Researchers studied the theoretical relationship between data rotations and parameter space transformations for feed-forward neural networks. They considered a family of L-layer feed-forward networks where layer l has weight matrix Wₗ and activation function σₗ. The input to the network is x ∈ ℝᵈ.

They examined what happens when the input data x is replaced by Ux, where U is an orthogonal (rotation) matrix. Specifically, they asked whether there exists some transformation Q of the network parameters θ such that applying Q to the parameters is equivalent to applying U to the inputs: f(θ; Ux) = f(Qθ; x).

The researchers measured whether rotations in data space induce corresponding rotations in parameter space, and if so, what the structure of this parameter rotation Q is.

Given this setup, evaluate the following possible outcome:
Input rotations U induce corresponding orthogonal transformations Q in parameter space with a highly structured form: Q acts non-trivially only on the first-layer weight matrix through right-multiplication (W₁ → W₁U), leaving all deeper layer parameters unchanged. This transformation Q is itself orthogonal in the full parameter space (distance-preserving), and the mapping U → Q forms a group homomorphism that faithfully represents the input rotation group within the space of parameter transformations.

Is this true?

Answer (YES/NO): YES